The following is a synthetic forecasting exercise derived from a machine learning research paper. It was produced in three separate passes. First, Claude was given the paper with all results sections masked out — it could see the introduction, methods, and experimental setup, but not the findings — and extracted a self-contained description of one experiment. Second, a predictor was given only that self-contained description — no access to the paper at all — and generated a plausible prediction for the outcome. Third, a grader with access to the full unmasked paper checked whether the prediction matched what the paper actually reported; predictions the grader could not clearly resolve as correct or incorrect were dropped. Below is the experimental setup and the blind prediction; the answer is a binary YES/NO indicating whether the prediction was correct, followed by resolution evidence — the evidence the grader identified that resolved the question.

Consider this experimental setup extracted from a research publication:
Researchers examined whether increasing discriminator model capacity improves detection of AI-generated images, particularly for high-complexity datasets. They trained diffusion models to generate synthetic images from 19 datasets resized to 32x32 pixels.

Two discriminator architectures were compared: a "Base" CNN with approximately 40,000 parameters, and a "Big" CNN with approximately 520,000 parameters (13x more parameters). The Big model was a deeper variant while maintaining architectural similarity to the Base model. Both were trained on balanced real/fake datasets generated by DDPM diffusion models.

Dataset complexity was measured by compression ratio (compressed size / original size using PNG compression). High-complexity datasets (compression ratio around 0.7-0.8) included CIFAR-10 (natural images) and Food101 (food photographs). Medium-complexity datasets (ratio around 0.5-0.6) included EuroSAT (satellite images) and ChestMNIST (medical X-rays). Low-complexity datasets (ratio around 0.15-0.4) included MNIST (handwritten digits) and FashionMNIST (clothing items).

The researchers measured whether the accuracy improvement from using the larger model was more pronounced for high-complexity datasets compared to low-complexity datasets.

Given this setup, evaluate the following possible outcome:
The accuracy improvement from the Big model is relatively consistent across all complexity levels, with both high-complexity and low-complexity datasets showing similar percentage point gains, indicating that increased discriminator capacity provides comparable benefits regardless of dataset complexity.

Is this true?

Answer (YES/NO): NO